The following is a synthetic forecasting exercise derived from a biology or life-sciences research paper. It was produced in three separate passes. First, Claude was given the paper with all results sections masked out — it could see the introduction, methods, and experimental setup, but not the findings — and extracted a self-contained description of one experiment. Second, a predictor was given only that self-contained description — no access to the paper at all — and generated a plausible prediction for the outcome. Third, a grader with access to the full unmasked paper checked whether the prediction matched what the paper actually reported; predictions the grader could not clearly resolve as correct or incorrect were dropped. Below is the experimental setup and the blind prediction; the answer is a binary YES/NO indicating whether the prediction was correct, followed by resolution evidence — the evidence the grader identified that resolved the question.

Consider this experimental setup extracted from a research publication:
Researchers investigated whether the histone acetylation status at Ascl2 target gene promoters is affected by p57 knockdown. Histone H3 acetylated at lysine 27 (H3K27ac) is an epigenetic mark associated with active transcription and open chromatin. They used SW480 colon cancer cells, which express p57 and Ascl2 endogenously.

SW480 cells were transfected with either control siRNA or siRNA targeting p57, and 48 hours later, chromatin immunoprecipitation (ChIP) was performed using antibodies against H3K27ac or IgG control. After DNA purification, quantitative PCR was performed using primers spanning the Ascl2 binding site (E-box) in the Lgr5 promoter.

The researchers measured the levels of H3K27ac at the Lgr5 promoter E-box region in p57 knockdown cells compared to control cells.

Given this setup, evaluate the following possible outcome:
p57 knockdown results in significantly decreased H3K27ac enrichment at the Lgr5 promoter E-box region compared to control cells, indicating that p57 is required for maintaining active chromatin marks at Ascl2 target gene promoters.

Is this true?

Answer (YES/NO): NO